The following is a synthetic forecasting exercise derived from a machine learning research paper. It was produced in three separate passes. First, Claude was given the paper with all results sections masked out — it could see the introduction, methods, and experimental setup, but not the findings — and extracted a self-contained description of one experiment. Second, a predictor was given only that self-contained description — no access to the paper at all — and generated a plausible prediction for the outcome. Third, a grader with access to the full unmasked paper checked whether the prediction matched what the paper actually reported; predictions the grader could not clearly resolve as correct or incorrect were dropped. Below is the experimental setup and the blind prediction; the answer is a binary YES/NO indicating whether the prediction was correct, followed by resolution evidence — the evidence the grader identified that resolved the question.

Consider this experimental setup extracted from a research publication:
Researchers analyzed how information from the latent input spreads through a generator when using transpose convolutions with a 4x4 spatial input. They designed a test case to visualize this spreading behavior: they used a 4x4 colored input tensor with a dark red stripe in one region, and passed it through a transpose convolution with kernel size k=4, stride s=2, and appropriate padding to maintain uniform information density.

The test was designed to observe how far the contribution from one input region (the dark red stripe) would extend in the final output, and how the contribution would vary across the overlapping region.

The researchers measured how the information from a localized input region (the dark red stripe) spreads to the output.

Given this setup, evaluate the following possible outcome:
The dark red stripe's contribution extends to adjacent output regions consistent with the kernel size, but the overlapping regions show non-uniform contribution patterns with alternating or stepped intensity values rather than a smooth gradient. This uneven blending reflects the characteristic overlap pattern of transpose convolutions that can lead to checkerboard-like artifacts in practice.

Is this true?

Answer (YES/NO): NO